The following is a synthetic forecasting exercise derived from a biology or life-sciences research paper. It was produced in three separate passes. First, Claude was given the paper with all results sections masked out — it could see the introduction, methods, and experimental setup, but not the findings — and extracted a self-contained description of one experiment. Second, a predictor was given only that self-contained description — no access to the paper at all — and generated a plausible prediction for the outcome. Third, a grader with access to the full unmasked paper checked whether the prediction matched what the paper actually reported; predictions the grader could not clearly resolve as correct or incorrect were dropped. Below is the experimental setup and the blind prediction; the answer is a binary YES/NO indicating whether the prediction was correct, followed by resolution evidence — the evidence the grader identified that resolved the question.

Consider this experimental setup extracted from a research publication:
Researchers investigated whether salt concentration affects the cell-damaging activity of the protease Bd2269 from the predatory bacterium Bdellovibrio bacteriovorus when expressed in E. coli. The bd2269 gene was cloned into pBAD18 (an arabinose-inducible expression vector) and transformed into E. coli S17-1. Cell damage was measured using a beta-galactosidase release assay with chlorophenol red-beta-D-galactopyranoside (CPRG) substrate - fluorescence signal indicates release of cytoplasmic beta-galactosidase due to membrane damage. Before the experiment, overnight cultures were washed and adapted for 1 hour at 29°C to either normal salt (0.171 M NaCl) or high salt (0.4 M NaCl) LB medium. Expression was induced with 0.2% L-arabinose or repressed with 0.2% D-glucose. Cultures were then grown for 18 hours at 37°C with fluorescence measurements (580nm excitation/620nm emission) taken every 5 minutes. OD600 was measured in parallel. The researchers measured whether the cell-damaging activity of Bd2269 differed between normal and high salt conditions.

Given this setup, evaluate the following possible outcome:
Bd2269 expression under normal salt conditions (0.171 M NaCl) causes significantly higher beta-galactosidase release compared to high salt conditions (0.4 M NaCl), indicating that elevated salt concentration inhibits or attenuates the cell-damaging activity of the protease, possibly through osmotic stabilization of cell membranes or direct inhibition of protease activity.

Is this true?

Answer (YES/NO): NO